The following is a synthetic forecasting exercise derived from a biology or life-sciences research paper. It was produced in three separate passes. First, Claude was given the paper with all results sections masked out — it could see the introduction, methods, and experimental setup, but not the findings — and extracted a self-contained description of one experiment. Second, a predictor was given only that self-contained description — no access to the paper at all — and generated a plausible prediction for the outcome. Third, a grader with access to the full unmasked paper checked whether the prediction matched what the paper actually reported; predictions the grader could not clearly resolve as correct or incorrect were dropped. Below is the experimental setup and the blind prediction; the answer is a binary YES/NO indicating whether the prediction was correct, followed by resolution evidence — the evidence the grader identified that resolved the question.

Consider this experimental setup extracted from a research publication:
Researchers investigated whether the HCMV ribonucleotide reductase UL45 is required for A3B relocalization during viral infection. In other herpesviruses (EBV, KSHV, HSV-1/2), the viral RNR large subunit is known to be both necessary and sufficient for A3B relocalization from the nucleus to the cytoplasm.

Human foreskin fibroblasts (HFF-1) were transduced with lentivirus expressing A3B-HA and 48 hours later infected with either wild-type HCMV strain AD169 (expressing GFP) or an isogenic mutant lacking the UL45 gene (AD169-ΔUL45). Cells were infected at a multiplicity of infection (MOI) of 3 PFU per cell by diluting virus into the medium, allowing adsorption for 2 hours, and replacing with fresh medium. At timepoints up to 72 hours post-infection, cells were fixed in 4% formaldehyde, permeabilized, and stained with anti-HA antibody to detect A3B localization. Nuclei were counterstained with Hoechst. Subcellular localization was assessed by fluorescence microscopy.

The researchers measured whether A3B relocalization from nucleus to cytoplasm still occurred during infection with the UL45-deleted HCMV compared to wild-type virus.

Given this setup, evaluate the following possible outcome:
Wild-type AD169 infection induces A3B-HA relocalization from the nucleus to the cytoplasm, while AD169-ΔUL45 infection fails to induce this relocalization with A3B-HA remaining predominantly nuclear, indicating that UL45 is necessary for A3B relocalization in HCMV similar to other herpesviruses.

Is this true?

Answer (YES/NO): NO